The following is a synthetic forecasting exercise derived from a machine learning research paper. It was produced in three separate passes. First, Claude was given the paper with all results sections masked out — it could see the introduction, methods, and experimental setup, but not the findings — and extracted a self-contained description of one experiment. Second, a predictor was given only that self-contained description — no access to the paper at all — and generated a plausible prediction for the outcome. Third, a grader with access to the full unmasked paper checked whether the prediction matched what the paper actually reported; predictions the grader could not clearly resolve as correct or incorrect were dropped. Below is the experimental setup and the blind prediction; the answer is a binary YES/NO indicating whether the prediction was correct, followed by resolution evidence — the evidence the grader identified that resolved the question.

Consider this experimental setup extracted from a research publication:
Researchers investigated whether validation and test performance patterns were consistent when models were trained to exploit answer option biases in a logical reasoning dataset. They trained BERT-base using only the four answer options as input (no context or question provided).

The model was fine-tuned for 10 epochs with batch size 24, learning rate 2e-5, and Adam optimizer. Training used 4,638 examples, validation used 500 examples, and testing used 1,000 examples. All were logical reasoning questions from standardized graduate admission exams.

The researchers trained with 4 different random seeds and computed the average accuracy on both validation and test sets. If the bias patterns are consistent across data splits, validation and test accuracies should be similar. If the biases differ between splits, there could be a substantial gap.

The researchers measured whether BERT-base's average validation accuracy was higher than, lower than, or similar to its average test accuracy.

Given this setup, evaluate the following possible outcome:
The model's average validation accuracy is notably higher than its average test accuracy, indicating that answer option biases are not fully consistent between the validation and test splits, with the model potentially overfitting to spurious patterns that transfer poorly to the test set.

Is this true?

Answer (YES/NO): YES